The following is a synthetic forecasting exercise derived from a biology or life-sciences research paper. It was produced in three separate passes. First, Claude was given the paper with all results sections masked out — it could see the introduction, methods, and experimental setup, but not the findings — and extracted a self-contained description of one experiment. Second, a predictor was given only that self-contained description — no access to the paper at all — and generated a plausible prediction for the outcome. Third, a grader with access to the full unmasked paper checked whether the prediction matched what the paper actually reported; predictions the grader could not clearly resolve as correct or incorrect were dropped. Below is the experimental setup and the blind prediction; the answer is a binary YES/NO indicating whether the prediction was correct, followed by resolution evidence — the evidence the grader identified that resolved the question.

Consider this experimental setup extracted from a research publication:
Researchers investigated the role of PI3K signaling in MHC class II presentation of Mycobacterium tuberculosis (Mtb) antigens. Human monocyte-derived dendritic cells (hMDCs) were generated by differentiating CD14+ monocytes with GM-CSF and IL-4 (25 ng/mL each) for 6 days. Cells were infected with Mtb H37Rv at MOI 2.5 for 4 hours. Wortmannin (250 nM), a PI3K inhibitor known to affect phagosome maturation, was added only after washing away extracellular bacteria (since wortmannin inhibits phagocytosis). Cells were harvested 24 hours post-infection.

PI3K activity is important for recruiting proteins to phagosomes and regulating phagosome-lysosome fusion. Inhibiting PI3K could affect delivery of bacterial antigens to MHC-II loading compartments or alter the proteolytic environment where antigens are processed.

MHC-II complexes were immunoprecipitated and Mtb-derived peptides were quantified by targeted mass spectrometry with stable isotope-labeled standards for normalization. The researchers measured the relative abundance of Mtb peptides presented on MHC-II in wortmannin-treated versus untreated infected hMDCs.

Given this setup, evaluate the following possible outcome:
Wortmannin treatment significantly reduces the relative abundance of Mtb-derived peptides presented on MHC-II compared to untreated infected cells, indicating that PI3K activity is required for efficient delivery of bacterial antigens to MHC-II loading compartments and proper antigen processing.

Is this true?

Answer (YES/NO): NO